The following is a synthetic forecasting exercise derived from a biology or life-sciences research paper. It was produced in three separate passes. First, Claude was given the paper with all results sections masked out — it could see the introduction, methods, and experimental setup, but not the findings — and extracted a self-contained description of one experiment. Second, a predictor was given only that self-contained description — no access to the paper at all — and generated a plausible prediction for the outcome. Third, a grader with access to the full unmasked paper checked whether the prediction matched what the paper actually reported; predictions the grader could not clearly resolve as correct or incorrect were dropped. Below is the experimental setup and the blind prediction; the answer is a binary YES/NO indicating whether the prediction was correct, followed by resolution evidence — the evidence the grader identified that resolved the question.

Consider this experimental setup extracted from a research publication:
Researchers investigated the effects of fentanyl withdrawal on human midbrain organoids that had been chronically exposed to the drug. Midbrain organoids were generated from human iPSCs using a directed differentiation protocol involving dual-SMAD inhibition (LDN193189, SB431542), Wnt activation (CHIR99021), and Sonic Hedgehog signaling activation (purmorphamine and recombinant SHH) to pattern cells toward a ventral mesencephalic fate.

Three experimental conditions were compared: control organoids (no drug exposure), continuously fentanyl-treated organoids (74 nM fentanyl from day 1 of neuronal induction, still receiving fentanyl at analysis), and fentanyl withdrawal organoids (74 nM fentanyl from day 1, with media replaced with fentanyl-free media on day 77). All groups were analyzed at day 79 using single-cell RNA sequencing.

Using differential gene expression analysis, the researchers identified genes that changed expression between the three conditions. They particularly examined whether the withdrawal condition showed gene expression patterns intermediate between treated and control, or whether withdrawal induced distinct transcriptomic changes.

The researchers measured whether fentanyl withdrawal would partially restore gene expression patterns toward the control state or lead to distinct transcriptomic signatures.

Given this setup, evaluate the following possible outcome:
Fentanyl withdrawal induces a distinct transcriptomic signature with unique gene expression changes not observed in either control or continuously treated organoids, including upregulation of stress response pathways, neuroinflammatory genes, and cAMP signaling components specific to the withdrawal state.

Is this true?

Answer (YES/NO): NO